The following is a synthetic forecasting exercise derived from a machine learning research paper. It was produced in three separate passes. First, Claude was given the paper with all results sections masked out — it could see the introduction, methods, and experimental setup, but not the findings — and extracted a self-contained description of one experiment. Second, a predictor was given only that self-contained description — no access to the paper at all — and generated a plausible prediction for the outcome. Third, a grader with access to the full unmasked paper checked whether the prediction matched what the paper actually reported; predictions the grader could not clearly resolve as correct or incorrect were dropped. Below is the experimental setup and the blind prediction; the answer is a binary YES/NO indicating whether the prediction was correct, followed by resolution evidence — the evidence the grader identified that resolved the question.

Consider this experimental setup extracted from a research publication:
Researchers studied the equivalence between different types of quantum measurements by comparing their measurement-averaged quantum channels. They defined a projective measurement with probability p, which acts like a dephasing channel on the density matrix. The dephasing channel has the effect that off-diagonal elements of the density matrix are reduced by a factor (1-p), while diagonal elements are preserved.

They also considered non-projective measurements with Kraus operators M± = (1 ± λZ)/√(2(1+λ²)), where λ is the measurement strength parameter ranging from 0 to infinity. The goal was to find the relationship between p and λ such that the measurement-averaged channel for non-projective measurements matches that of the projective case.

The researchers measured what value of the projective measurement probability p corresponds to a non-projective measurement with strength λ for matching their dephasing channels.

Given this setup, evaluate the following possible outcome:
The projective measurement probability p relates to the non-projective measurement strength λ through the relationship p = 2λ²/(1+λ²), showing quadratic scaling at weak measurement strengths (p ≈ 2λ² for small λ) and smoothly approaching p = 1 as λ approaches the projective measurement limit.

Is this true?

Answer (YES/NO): YES